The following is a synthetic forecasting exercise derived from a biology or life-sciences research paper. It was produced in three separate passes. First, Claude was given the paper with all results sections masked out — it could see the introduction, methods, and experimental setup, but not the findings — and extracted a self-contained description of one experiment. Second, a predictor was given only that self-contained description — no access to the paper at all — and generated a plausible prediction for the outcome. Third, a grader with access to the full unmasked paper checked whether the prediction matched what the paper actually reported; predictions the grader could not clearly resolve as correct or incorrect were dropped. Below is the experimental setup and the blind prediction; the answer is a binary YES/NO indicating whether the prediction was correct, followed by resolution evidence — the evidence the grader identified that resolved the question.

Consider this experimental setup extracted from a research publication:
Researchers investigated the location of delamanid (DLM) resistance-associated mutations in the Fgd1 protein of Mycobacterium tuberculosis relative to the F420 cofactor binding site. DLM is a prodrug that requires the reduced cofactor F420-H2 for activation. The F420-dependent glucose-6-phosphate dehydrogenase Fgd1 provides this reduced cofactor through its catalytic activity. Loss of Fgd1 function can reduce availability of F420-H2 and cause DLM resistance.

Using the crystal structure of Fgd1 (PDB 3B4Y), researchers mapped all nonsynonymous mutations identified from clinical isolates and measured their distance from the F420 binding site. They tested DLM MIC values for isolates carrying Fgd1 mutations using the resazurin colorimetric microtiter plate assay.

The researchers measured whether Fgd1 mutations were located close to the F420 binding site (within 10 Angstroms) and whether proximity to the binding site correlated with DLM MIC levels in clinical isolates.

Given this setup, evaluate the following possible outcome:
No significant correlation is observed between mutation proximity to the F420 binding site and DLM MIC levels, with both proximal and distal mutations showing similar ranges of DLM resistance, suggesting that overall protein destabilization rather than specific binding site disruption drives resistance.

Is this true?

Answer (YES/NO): NO